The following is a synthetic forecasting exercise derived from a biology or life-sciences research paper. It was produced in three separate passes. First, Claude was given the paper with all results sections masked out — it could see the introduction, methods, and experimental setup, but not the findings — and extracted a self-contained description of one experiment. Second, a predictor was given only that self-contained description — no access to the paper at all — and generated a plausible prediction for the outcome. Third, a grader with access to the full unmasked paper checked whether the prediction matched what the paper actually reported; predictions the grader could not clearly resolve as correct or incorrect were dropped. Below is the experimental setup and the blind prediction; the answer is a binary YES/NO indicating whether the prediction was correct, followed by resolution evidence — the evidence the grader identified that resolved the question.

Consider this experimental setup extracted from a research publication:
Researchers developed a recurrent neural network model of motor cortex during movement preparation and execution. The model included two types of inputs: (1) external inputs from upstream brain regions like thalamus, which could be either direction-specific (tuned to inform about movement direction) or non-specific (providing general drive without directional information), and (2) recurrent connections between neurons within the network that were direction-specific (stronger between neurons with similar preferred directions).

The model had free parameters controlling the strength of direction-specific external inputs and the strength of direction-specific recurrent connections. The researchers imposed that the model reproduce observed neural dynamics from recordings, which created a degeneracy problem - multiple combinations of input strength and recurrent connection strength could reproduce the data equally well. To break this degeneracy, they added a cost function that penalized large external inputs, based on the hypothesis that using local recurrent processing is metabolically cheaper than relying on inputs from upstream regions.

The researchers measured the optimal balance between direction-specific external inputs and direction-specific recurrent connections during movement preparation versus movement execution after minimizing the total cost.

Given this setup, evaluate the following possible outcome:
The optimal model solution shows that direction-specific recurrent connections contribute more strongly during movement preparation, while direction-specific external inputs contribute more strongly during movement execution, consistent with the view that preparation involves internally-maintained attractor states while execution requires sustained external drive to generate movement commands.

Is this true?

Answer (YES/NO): NO